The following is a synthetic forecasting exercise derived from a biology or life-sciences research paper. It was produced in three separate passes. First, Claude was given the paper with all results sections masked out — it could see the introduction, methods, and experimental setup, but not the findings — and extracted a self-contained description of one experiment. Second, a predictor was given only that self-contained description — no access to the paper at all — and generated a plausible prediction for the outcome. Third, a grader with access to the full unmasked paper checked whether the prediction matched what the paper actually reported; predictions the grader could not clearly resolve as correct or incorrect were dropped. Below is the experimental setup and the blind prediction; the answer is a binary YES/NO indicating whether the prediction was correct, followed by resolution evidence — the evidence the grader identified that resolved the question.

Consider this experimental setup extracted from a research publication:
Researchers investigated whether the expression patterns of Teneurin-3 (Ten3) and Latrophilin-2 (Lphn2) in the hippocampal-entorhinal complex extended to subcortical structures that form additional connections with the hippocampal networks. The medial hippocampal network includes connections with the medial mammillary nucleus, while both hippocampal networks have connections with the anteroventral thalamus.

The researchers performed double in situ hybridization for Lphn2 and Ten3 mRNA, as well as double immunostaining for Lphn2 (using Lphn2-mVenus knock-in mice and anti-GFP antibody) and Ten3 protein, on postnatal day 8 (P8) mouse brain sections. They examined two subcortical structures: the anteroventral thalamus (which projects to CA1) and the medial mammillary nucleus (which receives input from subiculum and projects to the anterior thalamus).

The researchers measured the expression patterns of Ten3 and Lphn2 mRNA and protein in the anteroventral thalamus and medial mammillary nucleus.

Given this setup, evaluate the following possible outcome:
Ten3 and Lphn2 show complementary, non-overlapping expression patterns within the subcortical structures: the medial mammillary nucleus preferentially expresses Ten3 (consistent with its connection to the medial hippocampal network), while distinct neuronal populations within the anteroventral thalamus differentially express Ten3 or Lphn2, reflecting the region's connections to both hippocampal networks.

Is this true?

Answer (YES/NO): NO